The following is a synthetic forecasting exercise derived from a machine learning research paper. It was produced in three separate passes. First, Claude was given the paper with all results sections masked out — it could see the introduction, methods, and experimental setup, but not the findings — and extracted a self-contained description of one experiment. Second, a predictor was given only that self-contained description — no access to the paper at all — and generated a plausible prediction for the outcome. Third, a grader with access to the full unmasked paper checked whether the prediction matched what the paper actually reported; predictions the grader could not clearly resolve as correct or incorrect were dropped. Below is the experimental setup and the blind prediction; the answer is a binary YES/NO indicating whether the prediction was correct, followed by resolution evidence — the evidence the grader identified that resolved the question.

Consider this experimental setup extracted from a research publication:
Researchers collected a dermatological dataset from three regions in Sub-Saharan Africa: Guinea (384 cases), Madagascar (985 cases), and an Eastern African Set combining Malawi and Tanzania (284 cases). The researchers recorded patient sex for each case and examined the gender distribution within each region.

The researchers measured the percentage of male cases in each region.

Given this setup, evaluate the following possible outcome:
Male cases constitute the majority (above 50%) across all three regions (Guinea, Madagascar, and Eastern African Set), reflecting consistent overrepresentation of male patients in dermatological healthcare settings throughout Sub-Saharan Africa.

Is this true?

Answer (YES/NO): YES